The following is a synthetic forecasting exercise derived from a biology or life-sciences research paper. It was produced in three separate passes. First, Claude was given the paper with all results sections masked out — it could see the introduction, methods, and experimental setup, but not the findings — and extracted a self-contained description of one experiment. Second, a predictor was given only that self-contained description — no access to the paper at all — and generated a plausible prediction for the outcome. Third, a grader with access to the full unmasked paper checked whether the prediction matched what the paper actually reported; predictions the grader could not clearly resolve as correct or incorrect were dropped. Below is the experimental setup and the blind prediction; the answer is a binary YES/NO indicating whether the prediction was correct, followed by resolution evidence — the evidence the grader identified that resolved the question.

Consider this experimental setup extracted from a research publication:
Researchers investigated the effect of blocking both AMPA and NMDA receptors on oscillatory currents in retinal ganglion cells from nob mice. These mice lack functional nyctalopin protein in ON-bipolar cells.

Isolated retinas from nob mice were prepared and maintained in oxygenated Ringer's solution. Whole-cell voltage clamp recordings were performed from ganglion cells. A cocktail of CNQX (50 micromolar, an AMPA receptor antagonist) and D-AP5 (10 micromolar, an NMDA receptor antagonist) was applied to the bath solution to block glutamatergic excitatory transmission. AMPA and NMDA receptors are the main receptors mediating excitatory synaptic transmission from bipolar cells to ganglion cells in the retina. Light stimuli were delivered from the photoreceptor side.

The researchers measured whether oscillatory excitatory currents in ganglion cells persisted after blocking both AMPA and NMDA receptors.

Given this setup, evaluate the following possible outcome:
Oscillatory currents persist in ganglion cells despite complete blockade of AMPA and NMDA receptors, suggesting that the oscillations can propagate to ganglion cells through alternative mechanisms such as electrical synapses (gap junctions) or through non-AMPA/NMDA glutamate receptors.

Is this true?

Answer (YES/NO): NO